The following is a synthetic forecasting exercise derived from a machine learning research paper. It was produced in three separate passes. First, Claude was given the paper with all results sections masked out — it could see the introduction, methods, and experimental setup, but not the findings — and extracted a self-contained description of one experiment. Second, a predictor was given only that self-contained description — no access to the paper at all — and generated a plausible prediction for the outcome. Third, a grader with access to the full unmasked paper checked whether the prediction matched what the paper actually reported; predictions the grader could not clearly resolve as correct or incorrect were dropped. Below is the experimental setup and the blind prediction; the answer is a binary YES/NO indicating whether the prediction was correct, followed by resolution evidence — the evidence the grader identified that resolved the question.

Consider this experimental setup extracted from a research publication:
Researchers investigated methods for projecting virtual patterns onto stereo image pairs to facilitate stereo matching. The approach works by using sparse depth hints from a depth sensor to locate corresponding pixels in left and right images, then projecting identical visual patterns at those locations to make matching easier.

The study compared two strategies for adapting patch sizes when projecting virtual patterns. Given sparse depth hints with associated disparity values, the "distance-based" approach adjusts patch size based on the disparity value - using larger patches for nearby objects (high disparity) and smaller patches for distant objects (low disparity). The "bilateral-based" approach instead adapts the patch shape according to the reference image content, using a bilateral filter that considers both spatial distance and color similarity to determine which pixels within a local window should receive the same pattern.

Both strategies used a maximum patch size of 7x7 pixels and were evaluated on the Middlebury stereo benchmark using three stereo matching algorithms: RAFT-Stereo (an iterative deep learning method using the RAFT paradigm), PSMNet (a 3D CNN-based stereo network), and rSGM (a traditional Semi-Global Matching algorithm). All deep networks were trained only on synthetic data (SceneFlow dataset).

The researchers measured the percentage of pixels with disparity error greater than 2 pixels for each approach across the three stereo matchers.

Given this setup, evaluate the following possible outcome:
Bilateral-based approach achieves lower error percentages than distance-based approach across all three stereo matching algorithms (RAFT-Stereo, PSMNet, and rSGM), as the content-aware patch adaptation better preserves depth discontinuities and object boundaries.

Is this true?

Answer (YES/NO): NO